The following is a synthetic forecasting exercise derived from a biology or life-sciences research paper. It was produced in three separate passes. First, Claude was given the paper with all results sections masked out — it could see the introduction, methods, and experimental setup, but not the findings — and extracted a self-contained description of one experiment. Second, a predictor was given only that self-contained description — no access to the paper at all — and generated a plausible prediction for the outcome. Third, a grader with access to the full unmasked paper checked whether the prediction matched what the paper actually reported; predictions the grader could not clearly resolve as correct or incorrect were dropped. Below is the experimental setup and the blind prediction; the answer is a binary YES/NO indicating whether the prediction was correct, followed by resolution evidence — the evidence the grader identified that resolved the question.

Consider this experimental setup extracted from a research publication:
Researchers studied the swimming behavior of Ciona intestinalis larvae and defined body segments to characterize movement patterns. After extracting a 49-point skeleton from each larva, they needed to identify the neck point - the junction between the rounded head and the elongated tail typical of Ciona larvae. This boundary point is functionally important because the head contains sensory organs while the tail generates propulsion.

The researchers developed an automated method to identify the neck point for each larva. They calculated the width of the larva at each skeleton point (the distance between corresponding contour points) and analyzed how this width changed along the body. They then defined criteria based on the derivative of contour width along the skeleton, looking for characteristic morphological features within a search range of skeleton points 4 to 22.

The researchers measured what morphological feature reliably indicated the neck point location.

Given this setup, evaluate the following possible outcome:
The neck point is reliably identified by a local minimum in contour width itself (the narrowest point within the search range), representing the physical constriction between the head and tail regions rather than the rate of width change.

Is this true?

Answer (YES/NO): NO